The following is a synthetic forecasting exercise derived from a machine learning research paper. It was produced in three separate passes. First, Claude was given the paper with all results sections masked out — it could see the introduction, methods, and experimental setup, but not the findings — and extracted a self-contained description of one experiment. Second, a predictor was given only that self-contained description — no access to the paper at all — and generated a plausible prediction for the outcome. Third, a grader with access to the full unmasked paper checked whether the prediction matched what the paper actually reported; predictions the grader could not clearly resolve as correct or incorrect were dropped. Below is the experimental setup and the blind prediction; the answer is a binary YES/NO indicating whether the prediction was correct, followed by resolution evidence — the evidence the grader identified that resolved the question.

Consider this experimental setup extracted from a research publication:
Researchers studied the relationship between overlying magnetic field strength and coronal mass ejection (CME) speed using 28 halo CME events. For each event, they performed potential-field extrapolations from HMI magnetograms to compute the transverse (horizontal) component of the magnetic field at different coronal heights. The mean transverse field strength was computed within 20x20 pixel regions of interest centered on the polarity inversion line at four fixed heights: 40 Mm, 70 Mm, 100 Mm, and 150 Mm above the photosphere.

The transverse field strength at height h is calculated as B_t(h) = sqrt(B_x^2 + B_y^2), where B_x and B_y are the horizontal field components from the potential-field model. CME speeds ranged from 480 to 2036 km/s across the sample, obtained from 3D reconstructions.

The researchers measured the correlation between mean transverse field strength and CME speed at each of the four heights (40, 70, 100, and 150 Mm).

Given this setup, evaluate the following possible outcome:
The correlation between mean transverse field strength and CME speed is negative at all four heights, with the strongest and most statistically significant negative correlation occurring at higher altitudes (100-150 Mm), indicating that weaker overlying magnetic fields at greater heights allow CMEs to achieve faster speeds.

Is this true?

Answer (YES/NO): NO